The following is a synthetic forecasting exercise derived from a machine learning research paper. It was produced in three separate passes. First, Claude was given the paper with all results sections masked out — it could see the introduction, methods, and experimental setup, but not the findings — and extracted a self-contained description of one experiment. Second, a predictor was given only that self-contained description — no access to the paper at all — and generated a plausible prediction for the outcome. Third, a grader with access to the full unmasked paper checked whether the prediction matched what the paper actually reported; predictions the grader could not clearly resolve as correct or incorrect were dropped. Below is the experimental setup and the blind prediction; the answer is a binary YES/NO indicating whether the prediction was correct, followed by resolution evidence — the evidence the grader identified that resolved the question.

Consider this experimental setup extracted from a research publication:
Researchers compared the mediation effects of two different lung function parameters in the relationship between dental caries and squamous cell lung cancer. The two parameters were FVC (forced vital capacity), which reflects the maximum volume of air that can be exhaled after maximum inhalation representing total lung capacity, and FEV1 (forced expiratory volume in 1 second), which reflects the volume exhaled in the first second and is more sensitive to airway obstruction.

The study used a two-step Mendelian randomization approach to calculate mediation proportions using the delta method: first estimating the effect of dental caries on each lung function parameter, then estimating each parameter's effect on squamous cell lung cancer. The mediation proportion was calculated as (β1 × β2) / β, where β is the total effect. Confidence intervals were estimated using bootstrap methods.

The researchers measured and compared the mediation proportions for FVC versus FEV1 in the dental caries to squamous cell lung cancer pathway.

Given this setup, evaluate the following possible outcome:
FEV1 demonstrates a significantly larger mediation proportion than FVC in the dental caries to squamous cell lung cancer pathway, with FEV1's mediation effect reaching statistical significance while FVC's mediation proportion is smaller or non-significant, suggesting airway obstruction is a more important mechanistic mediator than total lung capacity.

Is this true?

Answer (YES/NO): NO